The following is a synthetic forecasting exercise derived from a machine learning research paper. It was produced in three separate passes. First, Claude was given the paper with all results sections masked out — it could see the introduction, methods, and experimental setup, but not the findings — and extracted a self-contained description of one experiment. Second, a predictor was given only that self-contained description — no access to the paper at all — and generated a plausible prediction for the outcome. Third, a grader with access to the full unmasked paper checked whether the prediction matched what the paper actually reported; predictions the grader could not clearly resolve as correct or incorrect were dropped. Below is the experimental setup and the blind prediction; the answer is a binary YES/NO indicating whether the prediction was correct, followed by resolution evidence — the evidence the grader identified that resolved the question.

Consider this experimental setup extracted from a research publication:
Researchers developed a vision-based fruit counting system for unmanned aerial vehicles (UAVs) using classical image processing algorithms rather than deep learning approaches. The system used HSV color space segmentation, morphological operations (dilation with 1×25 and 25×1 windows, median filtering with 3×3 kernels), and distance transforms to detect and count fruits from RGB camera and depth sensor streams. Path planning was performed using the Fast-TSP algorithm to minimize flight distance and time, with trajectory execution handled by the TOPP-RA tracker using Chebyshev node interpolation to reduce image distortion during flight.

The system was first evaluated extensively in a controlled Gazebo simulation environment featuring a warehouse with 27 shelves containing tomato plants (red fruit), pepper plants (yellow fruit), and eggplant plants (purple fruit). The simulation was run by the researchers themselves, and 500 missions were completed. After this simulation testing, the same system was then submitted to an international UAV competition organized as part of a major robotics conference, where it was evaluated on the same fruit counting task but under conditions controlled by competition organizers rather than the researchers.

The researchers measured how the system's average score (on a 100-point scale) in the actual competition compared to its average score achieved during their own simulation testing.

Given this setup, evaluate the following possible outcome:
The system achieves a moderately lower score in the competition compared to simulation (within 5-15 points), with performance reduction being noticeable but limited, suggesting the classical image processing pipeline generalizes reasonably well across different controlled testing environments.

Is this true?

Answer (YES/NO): NO